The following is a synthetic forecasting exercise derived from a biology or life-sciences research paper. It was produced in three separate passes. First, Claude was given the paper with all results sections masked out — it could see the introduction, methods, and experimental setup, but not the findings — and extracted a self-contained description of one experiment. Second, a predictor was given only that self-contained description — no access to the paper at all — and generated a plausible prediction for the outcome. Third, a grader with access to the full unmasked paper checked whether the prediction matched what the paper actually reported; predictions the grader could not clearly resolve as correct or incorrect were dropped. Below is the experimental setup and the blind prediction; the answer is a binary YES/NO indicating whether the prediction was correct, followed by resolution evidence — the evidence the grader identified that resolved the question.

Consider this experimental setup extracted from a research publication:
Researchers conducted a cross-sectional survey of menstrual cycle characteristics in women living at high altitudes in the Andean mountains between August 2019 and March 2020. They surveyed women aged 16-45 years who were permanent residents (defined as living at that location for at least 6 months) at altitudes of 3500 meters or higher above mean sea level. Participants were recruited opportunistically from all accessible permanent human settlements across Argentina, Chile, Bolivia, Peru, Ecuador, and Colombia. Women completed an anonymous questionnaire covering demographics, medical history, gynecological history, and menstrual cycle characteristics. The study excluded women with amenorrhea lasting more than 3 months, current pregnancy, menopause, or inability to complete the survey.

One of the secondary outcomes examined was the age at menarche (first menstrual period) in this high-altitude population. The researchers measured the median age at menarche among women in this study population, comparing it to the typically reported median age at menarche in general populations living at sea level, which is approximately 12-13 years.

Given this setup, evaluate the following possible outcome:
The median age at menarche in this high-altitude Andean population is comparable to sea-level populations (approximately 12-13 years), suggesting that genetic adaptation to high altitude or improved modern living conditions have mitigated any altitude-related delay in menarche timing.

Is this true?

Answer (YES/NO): NO